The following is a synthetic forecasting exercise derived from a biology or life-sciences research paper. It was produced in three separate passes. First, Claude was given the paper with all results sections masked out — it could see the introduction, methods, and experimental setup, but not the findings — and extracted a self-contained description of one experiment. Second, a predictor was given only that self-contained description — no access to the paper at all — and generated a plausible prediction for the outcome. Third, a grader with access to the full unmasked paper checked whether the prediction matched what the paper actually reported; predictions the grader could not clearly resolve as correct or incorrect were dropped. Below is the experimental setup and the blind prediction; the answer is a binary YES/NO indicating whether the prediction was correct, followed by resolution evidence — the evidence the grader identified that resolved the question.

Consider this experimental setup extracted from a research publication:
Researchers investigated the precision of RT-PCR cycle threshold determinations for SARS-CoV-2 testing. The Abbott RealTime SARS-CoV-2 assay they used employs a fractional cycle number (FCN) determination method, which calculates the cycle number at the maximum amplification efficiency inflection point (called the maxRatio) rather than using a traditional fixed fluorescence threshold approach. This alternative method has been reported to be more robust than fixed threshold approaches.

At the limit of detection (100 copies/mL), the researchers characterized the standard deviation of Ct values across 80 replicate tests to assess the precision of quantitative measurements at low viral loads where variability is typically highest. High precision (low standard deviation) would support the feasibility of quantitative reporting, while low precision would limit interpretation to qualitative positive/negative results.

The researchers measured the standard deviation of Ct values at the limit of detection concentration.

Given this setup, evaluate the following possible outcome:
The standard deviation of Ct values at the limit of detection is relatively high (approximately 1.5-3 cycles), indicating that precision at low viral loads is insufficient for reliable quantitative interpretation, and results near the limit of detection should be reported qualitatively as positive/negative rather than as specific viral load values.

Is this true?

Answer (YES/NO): NO